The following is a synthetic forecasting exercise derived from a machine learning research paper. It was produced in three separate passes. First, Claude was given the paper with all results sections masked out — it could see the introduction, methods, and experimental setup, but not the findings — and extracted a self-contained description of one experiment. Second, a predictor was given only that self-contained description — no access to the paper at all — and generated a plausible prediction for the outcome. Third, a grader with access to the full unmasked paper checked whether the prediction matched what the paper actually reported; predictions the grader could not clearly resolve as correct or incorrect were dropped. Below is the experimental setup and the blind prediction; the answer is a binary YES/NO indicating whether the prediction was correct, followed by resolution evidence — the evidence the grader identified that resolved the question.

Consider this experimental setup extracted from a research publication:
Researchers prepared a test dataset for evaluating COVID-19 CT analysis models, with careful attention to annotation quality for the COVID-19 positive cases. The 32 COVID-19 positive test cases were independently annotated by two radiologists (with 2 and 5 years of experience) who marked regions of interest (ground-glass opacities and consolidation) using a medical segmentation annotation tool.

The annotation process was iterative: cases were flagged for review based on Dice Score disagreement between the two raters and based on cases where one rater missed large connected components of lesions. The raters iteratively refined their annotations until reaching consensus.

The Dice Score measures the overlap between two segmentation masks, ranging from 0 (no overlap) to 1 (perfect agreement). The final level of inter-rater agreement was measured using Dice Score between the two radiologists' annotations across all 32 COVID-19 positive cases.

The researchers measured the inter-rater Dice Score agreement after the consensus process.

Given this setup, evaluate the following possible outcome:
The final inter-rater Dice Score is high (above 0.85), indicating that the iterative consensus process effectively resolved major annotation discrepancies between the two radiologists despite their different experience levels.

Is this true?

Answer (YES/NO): YES